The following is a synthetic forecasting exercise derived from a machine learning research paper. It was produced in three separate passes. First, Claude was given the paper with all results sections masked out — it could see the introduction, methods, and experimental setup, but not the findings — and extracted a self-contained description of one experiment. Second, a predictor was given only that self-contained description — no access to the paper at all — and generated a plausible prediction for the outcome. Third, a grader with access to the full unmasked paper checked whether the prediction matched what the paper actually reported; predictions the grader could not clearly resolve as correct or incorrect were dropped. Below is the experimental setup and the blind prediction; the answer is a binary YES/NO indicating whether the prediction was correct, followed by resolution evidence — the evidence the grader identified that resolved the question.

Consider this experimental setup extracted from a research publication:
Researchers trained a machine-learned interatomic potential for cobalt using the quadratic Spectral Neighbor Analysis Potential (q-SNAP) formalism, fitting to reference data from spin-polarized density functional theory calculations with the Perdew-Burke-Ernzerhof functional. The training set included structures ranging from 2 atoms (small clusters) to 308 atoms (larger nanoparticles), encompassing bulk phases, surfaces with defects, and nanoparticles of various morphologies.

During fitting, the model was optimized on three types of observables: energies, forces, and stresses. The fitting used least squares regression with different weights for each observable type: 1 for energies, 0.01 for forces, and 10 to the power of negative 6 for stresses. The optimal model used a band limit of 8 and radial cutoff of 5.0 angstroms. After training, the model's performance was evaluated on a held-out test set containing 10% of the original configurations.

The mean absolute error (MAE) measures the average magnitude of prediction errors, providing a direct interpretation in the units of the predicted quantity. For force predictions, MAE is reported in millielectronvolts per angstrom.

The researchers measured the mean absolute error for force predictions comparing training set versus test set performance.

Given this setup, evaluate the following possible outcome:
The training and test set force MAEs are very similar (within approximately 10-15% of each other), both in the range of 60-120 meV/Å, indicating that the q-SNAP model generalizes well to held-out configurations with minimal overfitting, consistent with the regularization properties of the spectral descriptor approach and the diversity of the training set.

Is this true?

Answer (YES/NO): NO